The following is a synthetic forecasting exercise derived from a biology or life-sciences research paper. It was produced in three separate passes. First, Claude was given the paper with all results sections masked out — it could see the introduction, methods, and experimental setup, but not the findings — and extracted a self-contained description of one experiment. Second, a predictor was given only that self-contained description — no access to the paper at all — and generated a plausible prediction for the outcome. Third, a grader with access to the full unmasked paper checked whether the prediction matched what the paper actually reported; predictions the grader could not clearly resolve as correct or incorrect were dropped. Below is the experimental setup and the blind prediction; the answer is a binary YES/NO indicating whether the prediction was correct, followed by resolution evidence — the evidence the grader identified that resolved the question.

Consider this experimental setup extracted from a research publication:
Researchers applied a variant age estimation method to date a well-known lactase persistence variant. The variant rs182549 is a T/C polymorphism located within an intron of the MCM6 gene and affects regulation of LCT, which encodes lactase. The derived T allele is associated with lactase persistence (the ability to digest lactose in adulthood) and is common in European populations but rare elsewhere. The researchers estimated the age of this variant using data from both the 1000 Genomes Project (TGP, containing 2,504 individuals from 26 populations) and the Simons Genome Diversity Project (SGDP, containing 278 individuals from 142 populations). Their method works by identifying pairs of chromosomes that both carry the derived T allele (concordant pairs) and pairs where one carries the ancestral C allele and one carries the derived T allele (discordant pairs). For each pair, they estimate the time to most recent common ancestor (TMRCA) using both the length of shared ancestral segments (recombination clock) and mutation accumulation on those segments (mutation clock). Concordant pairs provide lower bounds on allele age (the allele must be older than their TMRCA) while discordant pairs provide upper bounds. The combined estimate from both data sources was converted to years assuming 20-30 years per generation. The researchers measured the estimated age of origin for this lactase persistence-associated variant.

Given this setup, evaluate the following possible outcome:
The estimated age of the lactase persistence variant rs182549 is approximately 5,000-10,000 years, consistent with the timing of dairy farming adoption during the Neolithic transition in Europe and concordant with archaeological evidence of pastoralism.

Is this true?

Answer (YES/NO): NO